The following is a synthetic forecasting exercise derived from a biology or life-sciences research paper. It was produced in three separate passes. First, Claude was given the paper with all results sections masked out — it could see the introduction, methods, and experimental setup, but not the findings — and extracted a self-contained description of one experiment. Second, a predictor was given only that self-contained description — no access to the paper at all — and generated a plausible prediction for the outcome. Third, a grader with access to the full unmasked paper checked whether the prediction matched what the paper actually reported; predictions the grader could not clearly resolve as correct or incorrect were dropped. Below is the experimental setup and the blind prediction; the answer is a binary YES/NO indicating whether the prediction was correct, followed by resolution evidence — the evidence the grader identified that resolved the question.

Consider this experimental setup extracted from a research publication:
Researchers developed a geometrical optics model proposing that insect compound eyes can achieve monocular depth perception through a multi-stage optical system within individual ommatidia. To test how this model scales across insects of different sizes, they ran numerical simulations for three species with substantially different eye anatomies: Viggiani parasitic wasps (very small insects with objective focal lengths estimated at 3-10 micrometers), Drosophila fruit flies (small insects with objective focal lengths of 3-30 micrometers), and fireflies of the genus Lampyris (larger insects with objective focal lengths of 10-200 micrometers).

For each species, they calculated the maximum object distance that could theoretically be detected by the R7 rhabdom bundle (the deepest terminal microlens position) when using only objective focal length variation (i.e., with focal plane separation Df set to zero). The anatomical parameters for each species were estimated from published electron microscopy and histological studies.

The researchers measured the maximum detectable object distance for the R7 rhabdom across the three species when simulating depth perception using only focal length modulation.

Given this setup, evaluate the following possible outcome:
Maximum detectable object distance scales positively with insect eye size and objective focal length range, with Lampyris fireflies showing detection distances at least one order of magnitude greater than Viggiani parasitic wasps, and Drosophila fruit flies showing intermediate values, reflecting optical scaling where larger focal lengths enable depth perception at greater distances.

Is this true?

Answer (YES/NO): YES